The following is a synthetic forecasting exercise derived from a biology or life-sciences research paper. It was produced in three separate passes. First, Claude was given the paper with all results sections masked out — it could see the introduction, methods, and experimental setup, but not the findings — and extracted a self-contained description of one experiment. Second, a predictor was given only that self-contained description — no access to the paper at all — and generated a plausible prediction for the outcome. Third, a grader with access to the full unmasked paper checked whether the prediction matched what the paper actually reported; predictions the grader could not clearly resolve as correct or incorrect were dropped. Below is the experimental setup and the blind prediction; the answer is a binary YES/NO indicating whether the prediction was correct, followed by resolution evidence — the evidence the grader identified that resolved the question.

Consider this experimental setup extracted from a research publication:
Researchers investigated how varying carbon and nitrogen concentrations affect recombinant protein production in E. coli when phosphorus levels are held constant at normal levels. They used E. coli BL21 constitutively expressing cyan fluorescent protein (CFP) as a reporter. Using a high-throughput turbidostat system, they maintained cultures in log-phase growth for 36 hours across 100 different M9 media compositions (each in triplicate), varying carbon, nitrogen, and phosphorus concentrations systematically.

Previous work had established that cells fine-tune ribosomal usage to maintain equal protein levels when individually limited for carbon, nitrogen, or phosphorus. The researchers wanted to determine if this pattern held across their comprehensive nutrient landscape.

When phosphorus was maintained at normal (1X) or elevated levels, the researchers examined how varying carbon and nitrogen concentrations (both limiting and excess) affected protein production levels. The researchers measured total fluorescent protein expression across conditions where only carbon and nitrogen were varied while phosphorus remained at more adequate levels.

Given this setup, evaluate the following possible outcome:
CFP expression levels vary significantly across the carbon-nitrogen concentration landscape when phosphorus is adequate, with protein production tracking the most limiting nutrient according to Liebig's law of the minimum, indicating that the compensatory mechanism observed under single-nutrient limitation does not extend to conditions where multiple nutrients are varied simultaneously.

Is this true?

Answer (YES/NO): NO